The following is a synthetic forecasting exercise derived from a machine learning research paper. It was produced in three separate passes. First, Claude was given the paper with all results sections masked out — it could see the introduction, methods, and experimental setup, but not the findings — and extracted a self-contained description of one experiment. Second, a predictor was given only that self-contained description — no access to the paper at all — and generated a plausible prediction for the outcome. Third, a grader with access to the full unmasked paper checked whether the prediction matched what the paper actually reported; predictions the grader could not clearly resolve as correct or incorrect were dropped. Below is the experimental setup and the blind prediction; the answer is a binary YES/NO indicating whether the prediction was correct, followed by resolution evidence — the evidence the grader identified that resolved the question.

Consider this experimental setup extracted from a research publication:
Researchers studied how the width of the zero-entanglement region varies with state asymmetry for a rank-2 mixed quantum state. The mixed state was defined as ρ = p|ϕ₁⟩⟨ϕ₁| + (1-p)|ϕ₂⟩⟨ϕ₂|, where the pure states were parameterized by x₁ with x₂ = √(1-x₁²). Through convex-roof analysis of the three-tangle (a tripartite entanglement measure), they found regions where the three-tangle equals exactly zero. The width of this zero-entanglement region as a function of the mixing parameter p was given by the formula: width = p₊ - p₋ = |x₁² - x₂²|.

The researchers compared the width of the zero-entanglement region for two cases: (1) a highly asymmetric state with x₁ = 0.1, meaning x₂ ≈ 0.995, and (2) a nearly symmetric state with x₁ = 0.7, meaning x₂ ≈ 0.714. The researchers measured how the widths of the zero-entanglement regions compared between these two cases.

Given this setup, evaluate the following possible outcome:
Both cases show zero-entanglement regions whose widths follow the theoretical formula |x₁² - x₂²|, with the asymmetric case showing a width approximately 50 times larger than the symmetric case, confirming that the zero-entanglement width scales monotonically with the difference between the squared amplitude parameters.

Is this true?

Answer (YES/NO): YES